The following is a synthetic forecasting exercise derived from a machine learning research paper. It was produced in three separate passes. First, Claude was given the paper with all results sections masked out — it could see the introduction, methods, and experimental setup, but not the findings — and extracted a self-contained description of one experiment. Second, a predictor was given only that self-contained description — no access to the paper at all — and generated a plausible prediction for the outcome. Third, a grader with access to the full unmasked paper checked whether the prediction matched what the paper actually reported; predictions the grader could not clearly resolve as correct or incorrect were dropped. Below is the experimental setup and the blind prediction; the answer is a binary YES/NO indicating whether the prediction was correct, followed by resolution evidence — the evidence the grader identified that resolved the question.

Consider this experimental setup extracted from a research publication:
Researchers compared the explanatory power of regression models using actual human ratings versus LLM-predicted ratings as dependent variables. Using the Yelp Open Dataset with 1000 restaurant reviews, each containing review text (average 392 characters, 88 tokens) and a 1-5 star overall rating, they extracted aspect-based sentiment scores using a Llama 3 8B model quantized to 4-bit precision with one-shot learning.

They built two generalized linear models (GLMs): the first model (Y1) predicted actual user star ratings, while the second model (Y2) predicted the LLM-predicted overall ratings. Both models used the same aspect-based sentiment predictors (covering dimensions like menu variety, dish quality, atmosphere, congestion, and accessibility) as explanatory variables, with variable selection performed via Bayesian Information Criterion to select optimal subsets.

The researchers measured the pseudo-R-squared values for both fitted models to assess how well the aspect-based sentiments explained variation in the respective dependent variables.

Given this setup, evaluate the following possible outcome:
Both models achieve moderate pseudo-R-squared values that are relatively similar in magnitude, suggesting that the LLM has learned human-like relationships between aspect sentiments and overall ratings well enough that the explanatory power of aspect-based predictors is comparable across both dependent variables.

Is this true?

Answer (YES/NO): NO